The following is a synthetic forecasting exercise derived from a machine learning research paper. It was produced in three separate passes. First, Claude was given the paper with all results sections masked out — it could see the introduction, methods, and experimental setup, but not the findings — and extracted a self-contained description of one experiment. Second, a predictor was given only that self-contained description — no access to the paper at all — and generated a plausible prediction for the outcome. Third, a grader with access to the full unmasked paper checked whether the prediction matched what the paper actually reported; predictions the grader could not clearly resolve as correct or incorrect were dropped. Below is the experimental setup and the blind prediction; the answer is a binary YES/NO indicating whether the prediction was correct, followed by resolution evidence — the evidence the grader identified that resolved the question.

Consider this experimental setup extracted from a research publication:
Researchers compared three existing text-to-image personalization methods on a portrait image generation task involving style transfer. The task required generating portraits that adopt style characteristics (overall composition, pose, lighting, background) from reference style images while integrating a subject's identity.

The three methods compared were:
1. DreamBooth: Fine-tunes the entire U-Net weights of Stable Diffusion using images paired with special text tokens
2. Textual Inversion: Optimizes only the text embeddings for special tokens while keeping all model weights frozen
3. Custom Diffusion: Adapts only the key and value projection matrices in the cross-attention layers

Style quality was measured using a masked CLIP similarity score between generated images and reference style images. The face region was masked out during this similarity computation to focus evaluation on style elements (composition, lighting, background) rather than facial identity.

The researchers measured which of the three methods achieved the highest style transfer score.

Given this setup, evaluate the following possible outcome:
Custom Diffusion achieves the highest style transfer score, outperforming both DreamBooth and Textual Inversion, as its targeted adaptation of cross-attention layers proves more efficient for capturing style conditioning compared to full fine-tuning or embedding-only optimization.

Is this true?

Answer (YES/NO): NO